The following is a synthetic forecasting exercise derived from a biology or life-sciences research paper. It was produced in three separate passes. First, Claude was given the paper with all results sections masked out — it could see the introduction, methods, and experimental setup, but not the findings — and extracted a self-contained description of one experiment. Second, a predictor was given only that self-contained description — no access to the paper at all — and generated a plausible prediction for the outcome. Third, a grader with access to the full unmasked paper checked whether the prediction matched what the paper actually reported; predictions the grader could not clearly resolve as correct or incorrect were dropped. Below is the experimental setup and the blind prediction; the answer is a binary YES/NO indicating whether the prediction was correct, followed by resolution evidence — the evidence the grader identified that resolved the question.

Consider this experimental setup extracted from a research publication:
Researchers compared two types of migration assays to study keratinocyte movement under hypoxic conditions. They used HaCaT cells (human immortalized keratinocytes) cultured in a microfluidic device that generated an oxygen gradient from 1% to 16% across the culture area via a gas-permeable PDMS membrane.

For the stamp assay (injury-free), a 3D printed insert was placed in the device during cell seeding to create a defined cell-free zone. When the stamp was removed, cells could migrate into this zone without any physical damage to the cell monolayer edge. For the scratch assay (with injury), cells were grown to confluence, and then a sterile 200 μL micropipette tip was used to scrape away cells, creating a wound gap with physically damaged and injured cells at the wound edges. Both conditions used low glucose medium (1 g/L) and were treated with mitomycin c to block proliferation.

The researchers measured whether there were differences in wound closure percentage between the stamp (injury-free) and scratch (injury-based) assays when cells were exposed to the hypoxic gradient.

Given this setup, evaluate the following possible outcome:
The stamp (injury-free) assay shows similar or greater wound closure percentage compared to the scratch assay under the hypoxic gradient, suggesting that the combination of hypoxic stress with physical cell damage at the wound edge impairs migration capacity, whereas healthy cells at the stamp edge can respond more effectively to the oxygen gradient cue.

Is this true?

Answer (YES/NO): NO